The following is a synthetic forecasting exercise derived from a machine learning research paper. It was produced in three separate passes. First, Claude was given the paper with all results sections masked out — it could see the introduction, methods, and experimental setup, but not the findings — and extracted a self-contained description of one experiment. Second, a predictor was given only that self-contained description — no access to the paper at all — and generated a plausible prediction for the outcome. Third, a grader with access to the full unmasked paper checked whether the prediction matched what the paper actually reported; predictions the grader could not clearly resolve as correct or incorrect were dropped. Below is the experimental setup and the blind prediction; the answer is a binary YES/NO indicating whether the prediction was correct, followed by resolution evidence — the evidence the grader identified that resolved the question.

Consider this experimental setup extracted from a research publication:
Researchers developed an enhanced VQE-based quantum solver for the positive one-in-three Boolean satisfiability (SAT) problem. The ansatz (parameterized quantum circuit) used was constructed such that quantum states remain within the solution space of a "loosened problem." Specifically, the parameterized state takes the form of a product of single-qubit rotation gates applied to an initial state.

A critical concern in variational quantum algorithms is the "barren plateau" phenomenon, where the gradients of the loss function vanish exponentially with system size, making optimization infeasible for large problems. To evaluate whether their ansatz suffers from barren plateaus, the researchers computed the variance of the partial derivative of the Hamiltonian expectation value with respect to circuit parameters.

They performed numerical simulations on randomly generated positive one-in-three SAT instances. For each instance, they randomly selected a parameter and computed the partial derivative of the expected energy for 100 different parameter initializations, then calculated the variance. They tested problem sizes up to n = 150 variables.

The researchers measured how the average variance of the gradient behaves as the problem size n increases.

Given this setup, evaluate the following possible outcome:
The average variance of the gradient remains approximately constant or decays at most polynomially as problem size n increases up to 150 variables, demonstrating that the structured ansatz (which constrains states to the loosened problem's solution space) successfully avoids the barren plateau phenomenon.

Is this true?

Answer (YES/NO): YES